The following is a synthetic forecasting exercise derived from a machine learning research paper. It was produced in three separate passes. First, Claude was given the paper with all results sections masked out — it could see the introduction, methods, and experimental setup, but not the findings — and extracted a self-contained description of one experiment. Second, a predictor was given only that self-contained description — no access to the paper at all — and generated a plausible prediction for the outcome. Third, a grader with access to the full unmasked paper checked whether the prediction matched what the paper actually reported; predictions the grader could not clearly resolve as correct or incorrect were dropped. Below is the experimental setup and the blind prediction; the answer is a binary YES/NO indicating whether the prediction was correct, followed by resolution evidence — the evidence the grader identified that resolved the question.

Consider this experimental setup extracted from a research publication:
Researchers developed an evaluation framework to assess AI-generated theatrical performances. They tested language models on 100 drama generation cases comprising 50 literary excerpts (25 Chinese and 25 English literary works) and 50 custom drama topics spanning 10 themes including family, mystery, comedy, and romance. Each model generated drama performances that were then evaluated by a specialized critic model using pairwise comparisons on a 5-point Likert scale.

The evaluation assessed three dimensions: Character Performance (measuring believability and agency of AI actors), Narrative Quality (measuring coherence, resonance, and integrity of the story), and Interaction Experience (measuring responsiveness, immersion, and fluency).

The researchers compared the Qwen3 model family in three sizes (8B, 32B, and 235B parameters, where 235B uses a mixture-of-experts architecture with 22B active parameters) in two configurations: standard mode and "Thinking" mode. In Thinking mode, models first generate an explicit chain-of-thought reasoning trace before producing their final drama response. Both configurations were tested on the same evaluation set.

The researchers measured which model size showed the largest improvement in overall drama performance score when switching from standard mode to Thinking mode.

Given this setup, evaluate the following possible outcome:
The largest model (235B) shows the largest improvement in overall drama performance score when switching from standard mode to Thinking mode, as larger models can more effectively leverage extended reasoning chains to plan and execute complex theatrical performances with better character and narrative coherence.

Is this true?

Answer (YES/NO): NO